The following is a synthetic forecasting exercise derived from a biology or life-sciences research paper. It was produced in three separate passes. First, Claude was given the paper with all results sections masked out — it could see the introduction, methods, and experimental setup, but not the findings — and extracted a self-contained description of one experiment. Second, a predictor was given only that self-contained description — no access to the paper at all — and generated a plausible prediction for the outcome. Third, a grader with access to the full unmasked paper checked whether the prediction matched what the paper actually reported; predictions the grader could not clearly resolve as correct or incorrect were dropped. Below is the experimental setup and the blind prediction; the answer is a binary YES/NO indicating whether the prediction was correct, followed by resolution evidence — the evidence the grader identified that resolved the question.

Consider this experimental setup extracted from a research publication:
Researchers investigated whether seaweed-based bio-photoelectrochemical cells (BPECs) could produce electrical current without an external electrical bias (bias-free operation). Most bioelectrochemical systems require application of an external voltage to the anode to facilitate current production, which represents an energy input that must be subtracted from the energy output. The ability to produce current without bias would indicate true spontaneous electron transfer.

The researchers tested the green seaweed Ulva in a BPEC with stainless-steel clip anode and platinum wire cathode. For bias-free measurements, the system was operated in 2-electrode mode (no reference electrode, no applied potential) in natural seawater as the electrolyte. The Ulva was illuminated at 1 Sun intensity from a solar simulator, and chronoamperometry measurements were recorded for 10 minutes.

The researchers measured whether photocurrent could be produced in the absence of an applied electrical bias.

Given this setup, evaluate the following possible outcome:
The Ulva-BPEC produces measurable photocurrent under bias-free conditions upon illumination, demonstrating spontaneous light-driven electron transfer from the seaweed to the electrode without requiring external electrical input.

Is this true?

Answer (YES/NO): YES